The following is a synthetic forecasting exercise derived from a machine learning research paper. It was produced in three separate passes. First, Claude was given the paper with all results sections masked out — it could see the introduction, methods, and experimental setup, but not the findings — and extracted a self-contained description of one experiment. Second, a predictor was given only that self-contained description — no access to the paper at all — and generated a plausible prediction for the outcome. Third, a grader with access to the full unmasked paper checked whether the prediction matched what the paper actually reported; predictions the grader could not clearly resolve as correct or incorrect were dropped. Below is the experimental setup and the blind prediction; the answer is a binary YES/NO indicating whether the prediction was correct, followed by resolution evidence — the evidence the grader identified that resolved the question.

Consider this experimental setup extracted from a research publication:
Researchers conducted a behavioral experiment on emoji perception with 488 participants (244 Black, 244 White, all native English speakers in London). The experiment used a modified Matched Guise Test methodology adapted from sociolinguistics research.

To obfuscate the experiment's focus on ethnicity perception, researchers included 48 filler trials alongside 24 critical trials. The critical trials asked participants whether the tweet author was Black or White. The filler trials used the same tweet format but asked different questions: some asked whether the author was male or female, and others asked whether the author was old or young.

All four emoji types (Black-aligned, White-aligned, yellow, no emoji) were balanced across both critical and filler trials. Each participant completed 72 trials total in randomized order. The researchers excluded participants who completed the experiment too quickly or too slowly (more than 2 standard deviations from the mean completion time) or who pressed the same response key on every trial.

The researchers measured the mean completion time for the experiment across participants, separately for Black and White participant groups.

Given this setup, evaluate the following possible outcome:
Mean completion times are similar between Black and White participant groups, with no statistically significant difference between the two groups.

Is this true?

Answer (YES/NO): NO